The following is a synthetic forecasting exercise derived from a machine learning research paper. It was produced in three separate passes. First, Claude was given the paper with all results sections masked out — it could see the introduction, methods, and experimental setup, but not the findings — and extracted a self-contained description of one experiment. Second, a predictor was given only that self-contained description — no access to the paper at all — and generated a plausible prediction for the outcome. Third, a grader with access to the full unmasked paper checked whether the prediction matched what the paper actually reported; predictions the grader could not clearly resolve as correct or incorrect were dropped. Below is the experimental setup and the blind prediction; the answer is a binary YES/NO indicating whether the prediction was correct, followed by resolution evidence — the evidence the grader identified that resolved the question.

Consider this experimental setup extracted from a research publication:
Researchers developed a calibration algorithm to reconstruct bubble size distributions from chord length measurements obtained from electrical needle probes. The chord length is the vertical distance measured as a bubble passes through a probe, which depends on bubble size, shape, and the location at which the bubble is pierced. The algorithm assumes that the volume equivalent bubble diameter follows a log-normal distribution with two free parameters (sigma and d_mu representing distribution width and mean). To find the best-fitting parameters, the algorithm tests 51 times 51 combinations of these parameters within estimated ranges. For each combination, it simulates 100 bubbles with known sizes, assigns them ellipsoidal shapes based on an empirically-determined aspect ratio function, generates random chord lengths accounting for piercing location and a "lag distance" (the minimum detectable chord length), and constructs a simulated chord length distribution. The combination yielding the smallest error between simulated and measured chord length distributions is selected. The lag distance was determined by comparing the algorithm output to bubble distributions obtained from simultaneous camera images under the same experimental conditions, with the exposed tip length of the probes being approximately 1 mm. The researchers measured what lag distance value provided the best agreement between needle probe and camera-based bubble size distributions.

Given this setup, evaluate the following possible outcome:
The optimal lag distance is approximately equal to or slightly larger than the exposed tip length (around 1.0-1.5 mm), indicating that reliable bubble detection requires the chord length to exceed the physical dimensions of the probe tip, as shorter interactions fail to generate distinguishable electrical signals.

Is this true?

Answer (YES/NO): NO